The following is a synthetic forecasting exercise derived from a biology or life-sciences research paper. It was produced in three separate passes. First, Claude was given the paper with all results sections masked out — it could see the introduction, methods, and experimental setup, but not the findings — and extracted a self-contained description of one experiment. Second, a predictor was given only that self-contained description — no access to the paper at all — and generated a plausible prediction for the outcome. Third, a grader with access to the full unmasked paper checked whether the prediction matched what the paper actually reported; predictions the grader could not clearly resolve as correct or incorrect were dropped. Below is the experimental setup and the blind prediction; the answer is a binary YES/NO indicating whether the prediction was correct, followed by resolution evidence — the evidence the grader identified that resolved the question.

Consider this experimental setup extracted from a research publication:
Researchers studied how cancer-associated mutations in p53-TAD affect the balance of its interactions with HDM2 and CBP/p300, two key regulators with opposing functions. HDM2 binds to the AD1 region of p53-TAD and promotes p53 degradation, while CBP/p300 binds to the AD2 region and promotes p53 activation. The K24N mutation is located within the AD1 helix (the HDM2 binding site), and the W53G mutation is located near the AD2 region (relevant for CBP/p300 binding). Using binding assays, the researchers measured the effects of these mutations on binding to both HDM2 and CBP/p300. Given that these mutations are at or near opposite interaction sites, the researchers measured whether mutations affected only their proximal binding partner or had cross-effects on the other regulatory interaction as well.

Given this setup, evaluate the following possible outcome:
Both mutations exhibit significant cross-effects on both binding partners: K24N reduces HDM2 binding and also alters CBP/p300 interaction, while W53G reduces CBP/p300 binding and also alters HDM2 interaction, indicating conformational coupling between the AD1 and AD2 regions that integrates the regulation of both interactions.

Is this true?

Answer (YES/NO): NO